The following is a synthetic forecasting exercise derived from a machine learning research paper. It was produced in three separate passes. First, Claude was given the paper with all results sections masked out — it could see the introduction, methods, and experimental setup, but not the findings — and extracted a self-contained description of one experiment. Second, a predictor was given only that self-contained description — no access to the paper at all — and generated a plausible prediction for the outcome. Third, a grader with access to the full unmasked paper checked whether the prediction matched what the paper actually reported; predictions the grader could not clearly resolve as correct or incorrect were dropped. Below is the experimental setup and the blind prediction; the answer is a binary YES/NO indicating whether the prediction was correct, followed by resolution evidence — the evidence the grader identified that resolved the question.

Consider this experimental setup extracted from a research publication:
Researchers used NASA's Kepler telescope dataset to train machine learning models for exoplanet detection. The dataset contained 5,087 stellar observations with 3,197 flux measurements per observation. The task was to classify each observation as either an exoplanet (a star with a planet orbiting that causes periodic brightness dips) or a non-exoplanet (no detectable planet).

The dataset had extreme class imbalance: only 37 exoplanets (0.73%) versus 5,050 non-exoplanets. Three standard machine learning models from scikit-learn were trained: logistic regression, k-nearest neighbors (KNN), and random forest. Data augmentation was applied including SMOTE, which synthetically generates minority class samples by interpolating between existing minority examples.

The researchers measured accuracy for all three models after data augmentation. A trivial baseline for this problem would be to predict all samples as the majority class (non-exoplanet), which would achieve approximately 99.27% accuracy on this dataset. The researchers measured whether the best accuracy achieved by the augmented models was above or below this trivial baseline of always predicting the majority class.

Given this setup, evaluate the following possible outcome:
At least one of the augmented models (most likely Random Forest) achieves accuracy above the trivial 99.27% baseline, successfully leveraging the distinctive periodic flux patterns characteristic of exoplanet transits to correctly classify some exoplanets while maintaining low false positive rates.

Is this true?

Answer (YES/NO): NO